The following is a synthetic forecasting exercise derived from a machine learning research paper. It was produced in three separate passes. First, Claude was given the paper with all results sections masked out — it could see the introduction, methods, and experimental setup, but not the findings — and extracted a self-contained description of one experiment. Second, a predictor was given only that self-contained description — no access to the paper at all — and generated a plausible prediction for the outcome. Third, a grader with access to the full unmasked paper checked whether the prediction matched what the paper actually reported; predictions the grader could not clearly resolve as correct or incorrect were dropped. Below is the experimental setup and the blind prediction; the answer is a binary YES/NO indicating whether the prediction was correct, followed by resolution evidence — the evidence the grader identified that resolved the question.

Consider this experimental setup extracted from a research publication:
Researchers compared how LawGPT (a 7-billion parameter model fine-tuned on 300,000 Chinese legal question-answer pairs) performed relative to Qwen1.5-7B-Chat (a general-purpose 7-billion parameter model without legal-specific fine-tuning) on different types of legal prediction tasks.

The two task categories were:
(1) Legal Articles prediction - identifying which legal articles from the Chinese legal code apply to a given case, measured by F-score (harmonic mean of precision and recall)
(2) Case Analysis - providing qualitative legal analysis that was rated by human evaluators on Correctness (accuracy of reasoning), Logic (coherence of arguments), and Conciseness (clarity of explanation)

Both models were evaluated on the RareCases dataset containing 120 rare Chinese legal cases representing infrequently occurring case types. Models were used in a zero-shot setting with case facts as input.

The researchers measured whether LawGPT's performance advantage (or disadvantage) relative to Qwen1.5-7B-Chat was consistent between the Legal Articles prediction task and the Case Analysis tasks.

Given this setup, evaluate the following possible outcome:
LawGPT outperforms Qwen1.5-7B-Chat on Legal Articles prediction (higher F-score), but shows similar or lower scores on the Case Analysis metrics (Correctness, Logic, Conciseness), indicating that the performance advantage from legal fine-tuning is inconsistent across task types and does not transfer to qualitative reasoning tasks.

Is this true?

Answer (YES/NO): NO